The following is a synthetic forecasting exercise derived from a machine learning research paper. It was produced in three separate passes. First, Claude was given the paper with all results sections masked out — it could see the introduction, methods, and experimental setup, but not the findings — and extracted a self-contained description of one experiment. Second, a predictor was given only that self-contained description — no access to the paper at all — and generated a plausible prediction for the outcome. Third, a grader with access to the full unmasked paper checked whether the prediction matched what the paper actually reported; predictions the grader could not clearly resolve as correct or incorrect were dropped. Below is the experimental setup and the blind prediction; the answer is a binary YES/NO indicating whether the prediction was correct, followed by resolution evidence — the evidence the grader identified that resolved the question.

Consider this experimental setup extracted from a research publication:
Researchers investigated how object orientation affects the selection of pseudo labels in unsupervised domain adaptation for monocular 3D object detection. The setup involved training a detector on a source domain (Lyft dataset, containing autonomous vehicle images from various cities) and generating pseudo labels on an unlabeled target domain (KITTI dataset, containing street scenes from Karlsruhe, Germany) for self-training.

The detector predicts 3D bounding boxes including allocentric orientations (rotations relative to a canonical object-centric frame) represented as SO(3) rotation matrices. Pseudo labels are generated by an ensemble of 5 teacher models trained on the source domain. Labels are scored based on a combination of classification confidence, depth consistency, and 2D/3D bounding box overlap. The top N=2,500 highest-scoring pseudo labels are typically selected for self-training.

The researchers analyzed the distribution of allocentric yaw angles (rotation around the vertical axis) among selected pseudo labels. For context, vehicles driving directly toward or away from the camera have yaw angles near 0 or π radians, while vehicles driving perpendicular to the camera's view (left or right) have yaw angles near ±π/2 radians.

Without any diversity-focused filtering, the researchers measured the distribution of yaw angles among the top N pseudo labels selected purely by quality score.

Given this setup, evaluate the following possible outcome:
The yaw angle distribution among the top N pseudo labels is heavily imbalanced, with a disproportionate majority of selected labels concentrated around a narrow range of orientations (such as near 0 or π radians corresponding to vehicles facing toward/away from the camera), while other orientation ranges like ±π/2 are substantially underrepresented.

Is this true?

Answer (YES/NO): NO